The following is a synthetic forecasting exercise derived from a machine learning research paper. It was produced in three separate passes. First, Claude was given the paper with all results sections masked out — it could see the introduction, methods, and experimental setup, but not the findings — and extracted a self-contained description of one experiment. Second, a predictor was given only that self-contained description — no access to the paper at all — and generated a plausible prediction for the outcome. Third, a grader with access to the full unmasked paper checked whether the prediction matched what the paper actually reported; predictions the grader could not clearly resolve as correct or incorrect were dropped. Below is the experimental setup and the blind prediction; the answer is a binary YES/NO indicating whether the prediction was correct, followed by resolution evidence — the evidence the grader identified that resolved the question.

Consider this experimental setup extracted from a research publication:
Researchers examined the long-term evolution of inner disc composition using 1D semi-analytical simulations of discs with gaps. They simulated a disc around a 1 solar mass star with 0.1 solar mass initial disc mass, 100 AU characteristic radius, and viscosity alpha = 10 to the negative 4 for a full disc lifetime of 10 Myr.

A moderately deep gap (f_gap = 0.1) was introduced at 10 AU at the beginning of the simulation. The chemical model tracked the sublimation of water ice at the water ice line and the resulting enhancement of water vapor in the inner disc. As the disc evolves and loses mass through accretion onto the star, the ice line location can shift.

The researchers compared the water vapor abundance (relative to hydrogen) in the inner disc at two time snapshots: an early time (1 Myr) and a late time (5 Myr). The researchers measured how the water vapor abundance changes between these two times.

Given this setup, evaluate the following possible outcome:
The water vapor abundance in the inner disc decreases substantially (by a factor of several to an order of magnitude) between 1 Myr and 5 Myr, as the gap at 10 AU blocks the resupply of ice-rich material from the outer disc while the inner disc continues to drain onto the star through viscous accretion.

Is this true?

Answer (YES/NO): NO